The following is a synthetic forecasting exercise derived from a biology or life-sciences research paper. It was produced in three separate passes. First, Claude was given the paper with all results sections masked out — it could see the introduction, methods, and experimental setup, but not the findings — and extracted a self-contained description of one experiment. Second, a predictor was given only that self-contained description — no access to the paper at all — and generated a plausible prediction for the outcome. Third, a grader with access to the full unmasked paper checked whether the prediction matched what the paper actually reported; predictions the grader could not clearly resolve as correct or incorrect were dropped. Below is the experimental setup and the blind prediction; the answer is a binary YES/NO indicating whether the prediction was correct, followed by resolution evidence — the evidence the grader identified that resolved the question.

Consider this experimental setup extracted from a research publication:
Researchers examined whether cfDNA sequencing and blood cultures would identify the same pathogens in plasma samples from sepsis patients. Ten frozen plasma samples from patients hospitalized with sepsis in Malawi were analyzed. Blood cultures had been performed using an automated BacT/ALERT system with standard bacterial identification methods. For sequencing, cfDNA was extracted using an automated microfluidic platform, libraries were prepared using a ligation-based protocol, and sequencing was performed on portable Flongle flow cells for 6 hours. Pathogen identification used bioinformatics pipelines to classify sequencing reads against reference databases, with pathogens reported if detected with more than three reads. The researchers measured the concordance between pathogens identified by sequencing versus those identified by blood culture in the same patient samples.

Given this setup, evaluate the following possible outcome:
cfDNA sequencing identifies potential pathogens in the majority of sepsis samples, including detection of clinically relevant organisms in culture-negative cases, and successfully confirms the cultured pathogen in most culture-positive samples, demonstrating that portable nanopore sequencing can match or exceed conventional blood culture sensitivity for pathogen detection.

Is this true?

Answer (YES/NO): NO